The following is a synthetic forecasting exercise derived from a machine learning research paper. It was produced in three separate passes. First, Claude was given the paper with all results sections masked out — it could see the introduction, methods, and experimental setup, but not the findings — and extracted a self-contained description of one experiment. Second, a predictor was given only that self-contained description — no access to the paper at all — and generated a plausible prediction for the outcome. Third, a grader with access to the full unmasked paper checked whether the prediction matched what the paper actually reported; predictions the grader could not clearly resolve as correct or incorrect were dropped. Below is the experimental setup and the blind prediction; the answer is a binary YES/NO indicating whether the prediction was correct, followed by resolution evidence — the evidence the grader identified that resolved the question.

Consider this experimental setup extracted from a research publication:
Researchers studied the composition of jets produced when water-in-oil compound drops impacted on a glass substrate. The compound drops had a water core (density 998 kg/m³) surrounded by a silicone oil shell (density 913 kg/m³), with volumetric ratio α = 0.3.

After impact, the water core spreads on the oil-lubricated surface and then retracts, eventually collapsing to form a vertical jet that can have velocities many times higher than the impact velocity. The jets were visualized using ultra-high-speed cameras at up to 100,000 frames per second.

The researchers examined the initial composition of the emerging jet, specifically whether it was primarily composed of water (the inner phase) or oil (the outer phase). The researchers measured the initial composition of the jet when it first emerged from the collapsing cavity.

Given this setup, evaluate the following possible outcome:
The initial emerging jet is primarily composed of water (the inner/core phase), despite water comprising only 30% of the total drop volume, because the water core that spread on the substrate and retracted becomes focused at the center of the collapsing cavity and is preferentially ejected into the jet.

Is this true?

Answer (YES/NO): NO